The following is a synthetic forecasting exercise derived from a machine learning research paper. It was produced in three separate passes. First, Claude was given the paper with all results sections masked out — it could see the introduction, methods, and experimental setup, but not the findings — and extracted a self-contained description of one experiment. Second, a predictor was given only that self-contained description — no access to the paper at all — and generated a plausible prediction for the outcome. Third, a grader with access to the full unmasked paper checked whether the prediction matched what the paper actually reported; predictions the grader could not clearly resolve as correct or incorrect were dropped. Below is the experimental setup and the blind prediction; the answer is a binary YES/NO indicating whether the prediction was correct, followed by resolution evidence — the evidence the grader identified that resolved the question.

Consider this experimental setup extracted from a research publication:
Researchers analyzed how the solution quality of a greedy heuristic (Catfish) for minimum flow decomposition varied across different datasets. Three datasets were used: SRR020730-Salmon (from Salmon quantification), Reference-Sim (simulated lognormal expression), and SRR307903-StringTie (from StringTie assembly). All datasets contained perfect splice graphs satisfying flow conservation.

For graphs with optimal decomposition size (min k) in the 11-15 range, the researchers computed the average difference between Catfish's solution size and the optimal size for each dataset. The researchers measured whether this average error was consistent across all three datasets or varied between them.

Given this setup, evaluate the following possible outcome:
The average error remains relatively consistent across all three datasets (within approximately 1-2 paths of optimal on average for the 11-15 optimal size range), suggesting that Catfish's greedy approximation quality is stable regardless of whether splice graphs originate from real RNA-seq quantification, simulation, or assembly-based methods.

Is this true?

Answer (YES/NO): NO